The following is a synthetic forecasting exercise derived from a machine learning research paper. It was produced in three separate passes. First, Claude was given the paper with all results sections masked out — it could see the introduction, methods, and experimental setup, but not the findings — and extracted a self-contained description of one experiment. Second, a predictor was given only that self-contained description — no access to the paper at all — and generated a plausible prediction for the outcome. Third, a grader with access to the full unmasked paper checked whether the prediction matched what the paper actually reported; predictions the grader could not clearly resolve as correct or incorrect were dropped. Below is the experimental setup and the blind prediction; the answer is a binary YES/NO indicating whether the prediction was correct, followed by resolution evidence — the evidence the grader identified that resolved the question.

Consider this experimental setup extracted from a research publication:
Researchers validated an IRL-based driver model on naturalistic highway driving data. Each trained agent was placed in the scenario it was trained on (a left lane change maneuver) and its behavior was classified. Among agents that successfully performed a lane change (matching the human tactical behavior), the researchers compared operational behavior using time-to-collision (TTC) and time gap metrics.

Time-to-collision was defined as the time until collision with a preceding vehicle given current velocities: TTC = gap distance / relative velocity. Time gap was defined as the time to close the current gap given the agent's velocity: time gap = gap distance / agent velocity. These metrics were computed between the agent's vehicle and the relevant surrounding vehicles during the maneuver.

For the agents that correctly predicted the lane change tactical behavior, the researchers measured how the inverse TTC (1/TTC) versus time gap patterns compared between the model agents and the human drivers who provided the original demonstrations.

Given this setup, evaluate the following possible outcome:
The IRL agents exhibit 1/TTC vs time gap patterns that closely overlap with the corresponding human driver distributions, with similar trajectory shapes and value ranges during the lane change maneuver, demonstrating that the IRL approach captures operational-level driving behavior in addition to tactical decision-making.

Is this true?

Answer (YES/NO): NO